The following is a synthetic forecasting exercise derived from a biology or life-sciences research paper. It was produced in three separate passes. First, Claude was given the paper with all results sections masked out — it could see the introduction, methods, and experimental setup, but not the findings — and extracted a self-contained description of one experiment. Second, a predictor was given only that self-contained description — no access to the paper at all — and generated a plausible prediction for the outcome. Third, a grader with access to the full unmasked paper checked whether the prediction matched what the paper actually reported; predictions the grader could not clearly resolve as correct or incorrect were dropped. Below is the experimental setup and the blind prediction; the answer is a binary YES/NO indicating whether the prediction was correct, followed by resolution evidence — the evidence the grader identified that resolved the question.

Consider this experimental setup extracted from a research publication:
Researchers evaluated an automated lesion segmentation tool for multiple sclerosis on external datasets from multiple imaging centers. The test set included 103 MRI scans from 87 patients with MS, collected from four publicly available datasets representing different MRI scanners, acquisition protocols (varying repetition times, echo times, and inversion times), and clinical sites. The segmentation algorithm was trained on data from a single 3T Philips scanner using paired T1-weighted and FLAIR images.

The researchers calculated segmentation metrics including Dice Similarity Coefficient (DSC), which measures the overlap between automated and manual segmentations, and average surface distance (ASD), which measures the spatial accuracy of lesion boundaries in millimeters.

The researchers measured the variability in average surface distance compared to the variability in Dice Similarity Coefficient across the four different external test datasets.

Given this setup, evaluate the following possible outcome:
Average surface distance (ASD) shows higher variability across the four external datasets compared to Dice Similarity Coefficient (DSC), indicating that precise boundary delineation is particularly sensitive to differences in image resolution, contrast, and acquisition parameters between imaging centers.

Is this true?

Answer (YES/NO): YES